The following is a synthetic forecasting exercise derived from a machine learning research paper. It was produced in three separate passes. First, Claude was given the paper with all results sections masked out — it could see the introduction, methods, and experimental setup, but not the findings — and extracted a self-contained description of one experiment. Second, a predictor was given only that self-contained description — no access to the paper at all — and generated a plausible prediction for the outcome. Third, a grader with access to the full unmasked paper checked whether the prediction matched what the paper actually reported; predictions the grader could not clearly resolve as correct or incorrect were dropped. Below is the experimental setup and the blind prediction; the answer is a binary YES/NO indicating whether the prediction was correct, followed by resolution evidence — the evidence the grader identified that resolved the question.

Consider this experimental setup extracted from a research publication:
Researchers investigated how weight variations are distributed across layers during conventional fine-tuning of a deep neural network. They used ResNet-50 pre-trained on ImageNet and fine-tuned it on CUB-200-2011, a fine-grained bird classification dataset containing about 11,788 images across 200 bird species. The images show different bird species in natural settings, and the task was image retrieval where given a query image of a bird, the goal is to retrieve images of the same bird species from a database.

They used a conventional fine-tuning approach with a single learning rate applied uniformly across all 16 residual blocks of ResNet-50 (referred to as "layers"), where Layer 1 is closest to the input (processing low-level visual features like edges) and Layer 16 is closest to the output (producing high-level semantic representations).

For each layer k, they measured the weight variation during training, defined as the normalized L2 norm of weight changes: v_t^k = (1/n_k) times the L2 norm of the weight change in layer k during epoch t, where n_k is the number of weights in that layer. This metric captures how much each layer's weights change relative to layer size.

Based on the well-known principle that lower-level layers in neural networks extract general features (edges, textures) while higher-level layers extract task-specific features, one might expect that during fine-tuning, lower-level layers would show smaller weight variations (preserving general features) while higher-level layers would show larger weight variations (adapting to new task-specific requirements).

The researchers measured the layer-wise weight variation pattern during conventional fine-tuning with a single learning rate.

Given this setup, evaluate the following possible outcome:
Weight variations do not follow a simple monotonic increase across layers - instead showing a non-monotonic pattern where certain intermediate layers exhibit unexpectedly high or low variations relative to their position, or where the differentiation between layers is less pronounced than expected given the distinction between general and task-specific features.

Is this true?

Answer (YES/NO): NO